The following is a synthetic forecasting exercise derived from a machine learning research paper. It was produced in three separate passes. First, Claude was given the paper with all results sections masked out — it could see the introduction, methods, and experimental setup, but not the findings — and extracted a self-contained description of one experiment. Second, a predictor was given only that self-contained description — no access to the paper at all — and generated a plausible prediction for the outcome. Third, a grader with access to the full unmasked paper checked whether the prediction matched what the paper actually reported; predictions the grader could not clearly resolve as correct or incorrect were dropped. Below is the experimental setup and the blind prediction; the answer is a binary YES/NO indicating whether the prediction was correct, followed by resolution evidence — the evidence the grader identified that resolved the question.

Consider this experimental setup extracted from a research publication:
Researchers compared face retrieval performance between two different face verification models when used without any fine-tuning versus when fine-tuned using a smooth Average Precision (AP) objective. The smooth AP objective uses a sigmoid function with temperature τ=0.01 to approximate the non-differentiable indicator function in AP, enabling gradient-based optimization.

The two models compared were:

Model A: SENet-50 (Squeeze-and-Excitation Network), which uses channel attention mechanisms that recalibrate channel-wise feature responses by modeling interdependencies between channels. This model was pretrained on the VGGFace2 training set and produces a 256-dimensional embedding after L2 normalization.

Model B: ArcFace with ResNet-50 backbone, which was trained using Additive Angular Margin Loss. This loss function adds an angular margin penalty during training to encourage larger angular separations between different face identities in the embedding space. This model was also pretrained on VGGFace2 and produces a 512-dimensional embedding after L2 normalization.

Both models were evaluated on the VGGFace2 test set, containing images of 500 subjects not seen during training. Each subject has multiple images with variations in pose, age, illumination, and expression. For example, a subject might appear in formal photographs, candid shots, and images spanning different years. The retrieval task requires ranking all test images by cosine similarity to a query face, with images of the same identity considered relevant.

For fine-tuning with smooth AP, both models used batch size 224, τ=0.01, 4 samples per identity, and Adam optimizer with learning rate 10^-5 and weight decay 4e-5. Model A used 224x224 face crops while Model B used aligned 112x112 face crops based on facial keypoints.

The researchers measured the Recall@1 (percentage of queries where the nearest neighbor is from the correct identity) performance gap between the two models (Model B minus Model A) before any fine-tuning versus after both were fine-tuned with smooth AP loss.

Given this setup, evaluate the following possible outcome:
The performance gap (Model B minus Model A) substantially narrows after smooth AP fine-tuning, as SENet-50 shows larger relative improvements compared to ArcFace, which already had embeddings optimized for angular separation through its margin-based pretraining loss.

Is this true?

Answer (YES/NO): NO